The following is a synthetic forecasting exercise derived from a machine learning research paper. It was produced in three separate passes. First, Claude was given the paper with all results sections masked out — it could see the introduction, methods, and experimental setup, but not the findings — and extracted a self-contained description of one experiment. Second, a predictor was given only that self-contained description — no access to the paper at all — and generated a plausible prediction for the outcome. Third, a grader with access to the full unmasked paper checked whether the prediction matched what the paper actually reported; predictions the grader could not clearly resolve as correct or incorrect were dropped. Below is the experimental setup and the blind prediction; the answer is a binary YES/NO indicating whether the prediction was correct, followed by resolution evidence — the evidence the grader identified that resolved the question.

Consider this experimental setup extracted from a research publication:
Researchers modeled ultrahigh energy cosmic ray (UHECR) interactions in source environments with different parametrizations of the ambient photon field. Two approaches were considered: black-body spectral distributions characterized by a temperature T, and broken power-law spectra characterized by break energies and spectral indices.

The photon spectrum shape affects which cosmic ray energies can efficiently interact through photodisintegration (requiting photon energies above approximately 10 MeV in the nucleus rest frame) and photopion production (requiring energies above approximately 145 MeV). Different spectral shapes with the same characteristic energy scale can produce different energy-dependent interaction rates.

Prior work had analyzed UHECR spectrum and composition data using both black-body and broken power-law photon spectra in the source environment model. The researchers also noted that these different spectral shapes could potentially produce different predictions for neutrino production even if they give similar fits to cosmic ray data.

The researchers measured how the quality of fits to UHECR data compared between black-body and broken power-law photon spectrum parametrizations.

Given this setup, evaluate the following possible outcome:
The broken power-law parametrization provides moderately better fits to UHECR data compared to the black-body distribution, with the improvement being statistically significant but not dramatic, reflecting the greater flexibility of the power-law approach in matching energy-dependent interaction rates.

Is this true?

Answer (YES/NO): NO